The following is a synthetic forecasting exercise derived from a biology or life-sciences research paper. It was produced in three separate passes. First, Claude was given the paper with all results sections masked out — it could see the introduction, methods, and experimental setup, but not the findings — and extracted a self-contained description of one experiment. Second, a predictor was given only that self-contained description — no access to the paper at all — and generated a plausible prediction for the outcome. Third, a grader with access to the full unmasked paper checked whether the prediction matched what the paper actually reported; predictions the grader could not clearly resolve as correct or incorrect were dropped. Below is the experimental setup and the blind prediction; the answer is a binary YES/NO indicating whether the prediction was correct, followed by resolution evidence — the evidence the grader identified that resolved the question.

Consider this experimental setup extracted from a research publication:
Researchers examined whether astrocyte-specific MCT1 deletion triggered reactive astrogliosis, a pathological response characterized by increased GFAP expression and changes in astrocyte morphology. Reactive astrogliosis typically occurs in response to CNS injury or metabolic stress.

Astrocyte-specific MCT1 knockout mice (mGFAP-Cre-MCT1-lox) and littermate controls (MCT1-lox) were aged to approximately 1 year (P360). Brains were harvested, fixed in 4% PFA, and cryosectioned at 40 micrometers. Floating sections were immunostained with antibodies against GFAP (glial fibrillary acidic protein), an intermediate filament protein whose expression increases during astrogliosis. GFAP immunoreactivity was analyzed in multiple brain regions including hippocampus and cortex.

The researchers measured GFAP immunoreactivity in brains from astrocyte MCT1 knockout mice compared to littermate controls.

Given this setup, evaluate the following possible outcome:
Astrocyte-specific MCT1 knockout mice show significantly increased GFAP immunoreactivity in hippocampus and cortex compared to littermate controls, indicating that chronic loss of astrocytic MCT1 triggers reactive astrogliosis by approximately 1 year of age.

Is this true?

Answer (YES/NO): NO